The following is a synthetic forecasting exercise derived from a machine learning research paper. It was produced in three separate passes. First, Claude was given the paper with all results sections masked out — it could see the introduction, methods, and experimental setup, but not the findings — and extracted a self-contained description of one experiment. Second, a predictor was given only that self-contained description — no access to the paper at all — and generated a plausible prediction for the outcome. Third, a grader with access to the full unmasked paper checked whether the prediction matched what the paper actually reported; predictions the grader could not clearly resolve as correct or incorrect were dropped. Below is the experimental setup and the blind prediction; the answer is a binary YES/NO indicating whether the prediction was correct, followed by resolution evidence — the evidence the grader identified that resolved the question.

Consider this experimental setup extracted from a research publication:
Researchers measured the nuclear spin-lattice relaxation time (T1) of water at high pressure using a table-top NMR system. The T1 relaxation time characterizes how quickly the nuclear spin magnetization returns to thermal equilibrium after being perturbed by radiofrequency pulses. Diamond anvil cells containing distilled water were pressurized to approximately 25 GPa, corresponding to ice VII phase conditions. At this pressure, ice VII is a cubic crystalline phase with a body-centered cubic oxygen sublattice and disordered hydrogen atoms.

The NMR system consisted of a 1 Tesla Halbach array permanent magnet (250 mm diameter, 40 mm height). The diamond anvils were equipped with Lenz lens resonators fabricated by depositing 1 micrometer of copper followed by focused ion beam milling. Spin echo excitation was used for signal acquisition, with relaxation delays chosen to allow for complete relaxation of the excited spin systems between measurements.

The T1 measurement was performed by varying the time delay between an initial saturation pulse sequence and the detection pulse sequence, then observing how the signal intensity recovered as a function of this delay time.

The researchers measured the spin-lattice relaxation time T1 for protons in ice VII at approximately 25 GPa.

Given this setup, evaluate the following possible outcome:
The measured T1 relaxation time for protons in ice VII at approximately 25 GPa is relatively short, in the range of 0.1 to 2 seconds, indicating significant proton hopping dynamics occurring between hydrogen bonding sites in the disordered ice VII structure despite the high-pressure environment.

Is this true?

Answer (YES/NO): NO